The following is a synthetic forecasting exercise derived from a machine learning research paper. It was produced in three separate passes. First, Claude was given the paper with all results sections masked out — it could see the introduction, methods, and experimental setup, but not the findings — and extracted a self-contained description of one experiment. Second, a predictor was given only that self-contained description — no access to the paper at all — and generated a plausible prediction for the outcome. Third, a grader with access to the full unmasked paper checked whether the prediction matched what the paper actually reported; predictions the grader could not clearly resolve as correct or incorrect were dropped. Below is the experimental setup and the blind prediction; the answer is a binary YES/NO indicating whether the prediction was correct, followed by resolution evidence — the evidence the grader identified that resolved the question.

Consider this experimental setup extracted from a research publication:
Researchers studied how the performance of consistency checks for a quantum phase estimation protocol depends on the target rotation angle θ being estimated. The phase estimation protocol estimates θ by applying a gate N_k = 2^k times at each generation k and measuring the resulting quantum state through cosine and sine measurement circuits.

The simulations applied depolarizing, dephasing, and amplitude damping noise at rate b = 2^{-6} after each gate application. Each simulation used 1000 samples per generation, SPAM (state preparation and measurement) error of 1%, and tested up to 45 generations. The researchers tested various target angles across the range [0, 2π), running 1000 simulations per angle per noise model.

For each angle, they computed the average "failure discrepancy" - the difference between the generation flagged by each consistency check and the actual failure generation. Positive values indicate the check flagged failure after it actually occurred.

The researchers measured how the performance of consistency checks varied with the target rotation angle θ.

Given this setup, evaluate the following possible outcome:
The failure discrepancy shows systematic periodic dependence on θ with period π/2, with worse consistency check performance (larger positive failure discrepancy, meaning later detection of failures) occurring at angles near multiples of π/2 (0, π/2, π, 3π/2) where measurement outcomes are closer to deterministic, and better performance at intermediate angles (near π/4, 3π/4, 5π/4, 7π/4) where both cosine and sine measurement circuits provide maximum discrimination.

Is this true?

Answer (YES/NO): NO